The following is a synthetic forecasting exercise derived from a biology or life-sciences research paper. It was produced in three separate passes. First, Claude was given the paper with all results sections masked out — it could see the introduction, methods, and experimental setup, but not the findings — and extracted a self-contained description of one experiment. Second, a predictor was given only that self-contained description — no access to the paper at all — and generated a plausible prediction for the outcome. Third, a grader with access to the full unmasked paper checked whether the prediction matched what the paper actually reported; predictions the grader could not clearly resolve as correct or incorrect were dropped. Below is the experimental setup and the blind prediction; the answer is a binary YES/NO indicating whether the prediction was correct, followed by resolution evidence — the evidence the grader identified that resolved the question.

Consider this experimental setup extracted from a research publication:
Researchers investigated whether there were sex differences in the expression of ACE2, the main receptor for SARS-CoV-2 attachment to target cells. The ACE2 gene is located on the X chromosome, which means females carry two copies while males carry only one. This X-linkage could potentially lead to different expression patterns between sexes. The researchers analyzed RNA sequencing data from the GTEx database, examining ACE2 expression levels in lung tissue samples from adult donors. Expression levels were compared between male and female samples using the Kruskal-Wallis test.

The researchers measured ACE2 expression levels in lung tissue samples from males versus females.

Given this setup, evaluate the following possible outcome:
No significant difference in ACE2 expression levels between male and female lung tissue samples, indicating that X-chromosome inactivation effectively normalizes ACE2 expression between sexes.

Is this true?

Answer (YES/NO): NO